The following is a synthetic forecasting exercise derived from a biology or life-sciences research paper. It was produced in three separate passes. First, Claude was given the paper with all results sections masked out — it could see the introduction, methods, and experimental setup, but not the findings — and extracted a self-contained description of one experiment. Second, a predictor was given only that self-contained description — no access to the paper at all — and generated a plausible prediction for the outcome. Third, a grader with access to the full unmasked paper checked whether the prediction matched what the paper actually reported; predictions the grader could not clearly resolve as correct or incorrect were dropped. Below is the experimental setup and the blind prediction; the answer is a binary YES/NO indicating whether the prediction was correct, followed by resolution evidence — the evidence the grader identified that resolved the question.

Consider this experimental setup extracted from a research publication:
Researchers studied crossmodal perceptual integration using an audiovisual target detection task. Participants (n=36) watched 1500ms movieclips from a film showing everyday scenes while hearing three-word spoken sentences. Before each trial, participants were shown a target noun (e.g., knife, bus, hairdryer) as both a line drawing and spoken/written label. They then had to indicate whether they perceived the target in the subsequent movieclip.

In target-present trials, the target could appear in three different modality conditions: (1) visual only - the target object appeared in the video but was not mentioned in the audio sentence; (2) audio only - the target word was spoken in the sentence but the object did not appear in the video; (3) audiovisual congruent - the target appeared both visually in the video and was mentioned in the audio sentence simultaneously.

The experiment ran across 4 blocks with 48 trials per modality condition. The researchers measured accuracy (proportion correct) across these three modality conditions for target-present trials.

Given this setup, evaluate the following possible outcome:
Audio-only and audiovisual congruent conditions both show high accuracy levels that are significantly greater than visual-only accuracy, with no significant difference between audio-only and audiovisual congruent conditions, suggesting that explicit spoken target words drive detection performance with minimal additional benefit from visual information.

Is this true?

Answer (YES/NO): NO